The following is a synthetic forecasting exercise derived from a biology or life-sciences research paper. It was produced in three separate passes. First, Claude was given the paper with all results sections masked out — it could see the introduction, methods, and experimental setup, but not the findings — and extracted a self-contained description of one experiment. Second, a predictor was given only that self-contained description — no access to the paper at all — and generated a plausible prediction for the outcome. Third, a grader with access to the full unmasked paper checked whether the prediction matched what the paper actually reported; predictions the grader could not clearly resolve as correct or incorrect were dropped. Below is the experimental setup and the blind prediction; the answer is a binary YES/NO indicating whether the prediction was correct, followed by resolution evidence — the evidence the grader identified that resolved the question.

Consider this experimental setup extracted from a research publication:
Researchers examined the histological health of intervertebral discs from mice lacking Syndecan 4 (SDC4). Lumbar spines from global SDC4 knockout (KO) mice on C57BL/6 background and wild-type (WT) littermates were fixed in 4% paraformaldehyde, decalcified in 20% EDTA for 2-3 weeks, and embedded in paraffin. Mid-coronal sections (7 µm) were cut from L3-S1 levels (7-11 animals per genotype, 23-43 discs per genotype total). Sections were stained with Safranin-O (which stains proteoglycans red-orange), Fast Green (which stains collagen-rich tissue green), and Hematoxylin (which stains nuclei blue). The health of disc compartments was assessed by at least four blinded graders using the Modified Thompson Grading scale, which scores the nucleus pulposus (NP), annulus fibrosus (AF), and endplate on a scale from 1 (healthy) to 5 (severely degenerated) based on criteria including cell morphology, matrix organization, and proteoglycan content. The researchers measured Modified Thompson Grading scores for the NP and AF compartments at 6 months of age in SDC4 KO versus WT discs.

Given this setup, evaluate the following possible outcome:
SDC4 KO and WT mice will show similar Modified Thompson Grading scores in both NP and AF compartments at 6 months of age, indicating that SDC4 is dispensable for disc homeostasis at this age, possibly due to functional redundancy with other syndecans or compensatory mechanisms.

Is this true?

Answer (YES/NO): NO